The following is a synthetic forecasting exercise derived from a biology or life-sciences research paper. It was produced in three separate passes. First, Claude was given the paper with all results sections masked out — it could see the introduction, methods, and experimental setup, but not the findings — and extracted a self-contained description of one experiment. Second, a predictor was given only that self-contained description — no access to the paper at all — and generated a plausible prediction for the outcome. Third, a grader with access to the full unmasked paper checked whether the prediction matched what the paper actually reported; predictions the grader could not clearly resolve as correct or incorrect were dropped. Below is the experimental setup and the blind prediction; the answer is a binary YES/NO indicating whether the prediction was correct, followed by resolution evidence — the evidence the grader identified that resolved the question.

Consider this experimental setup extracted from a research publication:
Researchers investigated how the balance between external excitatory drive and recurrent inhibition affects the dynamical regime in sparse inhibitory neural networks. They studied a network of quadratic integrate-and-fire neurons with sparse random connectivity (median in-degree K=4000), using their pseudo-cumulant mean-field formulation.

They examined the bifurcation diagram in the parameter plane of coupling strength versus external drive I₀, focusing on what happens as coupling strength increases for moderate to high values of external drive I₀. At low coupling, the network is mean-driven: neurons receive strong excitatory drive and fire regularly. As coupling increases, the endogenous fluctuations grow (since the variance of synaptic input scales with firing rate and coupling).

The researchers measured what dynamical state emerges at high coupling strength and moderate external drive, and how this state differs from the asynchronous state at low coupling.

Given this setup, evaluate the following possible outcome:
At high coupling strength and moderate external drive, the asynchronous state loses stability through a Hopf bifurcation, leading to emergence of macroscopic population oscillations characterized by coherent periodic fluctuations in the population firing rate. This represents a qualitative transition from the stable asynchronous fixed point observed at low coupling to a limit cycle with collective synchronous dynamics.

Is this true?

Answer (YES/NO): YES